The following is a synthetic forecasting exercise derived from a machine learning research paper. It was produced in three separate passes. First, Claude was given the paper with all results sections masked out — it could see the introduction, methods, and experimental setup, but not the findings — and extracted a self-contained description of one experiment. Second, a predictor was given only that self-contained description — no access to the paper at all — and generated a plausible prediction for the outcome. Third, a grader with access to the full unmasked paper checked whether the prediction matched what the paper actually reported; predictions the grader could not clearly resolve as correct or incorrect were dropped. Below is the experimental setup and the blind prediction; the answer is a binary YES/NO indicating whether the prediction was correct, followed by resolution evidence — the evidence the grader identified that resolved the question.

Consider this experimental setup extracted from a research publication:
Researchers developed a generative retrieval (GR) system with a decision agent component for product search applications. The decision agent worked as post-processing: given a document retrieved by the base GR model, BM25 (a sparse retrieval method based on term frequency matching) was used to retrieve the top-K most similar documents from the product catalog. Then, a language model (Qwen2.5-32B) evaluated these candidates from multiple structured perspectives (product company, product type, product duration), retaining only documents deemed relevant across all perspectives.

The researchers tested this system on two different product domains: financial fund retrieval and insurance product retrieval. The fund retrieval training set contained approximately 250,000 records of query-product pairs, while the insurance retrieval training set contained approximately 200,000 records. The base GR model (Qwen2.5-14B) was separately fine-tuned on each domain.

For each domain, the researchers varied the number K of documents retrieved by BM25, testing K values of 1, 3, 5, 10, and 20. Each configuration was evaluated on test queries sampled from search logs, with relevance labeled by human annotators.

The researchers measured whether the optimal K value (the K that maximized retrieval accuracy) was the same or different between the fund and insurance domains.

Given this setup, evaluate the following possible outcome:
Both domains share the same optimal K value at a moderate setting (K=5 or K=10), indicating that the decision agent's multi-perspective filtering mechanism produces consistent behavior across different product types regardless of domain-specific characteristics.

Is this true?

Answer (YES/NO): YES